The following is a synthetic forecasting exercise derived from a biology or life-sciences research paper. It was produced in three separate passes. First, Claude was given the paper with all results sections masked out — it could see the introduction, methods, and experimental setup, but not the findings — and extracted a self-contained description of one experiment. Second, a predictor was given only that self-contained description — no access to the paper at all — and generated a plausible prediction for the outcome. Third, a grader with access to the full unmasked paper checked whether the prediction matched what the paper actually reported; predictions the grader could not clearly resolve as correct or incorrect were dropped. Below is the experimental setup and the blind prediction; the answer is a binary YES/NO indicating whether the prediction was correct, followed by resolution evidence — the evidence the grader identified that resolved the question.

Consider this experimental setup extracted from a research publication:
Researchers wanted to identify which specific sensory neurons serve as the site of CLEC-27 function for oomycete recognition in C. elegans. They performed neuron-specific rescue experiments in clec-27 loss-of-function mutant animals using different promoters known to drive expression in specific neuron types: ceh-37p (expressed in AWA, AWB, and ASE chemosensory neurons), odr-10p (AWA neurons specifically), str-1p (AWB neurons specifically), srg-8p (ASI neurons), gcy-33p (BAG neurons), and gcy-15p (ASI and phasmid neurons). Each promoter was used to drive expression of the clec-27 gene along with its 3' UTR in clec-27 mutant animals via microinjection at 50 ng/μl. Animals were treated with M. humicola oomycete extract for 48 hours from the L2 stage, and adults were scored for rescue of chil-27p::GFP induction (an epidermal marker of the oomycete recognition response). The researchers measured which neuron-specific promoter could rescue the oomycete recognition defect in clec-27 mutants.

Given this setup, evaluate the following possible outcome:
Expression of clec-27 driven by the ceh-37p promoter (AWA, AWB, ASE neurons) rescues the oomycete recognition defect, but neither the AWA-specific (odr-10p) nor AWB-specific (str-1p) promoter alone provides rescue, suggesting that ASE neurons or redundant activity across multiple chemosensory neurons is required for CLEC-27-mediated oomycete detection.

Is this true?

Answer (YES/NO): NO